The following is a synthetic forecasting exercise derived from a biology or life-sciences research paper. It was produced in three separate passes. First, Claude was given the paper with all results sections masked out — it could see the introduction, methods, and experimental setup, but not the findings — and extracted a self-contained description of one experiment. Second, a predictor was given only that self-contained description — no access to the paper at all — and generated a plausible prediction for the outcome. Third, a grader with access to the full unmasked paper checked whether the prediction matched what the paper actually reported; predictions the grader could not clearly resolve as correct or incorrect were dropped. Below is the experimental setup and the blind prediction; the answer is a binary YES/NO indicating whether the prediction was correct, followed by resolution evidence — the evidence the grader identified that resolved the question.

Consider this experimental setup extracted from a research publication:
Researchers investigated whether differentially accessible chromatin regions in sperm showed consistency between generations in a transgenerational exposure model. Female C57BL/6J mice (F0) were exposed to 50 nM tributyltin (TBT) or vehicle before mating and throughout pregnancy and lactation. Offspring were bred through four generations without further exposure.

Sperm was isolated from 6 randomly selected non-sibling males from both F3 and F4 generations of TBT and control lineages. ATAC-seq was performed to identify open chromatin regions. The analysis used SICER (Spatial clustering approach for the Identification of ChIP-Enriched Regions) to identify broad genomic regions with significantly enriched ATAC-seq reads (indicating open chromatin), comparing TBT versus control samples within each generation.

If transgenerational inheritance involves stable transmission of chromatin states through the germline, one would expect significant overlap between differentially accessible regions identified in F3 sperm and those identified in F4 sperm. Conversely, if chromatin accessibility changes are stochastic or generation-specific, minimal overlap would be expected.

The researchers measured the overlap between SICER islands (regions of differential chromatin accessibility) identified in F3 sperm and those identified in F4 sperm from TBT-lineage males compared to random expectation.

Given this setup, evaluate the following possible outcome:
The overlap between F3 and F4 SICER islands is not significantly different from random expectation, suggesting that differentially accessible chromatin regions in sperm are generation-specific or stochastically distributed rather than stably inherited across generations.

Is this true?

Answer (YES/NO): NO